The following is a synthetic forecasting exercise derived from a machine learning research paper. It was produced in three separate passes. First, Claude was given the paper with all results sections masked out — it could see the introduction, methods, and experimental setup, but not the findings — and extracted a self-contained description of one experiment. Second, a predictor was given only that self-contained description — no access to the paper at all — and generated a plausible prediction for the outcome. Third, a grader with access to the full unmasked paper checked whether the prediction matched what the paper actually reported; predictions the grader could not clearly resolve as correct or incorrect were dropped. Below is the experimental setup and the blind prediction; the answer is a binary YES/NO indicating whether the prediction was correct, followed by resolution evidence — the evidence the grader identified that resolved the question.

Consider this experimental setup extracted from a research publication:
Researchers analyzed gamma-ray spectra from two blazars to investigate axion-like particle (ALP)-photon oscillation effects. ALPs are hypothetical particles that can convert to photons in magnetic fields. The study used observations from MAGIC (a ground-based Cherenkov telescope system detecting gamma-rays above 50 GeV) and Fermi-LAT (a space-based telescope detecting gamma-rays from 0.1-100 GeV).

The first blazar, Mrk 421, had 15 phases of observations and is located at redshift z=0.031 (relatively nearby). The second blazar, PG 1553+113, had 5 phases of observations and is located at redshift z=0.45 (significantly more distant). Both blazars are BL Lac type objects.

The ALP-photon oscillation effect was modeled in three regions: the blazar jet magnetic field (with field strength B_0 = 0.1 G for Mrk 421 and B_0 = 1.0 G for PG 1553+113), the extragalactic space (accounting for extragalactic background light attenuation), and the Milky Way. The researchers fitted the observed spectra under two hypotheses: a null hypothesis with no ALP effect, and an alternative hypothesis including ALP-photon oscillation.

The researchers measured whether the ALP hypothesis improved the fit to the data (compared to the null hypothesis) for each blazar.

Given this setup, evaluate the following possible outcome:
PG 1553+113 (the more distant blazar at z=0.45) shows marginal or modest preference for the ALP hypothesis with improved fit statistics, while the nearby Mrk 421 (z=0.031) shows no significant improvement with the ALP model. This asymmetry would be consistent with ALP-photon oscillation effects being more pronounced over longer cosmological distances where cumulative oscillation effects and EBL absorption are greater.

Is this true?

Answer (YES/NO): YES